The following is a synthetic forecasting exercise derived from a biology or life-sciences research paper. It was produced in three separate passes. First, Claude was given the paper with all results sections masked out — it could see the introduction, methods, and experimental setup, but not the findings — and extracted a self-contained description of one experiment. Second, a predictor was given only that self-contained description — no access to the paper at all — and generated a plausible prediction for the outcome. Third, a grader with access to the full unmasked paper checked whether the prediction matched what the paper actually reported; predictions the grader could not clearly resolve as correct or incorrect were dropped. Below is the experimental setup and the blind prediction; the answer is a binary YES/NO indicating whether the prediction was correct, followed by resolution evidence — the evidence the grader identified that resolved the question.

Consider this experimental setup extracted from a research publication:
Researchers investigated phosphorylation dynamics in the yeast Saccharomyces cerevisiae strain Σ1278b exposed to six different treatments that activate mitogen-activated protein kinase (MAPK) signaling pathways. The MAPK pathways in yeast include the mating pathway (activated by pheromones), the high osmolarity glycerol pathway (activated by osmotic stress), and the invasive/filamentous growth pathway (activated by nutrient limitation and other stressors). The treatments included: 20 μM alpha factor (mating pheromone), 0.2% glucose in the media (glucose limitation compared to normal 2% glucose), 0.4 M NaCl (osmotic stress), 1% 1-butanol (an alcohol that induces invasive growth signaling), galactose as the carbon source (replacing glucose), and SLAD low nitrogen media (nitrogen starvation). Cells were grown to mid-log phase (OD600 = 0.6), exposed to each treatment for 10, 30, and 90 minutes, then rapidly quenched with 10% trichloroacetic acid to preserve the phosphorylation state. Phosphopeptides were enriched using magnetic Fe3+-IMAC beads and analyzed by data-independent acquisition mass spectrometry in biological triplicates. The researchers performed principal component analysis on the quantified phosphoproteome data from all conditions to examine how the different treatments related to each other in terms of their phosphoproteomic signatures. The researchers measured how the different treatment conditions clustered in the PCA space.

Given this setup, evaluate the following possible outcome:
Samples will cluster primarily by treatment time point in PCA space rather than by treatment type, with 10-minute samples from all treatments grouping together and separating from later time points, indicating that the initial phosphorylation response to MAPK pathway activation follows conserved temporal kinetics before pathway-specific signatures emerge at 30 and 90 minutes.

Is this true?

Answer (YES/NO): NO